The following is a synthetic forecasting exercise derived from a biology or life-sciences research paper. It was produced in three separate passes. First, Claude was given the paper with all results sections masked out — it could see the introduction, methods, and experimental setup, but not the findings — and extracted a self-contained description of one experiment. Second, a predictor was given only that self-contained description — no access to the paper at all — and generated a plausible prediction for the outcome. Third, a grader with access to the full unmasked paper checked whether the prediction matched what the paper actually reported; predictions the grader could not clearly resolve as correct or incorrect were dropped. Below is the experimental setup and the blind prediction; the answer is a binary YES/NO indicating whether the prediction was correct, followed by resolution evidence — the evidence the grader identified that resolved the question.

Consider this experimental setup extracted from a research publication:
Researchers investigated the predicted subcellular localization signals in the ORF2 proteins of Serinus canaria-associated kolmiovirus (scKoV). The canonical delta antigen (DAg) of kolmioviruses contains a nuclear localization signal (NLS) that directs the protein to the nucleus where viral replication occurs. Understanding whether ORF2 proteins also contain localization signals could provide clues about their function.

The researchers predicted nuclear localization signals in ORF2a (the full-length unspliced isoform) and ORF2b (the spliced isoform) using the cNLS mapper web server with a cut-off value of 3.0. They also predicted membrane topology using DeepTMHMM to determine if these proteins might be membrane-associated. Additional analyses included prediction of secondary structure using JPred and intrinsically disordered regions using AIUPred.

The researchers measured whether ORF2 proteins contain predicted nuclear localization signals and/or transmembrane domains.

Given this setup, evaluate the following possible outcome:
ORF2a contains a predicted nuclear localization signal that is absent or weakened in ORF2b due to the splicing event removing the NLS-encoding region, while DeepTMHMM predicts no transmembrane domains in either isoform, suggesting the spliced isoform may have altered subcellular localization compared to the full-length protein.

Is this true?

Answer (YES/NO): NO